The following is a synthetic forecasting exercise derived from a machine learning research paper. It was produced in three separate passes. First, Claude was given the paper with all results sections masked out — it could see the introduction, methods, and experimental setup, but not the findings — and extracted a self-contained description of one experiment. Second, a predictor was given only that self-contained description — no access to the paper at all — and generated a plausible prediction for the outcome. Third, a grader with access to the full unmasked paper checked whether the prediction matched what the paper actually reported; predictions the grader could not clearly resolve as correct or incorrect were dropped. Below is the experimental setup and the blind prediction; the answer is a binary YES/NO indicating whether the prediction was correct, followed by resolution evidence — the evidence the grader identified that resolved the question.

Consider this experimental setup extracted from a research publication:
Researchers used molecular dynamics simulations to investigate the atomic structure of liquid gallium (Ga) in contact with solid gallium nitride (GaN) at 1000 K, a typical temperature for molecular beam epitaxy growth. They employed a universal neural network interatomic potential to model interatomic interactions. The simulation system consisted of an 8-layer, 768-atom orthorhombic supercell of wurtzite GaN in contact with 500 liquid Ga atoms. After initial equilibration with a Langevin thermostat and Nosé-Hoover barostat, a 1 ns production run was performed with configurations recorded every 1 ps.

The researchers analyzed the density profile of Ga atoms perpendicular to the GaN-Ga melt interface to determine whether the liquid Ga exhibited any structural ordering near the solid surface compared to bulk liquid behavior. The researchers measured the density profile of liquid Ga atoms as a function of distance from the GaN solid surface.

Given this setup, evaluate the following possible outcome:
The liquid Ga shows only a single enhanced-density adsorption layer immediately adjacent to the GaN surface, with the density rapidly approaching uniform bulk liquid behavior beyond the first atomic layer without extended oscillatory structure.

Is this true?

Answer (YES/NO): NO